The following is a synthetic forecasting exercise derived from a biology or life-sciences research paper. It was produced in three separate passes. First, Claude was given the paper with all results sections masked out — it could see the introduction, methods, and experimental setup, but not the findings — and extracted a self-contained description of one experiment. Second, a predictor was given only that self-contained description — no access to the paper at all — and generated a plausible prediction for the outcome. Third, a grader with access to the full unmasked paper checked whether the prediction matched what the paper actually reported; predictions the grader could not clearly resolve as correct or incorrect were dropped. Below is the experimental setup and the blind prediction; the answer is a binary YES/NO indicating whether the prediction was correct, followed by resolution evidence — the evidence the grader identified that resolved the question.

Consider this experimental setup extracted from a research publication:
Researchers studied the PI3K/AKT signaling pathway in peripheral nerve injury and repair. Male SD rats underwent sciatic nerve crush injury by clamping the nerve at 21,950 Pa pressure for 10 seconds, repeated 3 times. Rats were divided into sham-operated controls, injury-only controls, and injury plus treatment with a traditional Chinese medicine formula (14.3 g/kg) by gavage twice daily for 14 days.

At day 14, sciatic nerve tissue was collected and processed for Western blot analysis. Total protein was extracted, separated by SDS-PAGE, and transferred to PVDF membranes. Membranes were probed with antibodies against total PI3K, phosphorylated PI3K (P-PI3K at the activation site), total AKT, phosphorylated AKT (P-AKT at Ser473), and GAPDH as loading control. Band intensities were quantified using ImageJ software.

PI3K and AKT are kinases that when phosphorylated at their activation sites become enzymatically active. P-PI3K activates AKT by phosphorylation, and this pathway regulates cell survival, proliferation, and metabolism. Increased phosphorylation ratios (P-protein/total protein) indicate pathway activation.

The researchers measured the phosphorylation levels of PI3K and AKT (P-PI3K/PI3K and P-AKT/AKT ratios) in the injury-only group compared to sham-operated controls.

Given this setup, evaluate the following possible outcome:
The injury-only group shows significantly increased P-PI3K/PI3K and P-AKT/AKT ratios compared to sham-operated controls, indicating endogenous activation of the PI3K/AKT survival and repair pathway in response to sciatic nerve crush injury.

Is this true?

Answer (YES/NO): YES